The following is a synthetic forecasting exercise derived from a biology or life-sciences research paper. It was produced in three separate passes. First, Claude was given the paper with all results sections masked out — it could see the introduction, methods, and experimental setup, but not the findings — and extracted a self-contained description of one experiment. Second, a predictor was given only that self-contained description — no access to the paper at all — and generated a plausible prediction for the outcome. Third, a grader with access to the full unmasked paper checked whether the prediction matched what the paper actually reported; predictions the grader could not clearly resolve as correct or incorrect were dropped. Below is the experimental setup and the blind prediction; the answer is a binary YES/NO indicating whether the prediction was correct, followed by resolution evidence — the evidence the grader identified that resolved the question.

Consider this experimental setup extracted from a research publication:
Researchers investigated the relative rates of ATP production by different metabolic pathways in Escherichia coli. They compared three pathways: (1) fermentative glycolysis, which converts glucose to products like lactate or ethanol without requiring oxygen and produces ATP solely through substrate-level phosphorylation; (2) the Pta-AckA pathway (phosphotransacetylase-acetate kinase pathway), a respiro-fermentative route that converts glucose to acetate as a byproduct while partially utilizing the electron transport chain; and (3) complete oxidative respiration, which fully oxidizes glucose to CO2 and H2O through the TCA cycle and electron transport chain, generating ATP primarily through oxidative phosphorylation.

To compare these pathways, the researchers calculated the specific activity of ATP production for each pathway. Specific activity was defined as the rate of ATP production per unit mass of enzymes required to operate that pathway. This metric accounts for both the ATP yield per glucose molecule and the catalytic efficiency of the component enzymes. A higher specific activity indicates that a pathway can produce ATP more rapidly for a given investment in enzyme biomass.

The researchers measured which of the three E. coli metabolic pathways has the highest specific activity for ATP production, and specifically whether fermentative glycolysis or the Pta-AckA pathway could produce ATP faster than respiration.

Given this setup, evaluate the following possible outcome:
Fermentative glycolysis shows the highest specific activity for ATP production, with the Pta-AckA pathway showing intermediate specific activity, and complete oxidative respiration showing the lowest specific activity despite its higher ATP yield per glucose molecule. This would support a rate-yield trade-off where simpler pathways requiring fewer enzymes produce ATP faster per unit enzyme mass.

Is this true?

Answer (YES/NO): NO